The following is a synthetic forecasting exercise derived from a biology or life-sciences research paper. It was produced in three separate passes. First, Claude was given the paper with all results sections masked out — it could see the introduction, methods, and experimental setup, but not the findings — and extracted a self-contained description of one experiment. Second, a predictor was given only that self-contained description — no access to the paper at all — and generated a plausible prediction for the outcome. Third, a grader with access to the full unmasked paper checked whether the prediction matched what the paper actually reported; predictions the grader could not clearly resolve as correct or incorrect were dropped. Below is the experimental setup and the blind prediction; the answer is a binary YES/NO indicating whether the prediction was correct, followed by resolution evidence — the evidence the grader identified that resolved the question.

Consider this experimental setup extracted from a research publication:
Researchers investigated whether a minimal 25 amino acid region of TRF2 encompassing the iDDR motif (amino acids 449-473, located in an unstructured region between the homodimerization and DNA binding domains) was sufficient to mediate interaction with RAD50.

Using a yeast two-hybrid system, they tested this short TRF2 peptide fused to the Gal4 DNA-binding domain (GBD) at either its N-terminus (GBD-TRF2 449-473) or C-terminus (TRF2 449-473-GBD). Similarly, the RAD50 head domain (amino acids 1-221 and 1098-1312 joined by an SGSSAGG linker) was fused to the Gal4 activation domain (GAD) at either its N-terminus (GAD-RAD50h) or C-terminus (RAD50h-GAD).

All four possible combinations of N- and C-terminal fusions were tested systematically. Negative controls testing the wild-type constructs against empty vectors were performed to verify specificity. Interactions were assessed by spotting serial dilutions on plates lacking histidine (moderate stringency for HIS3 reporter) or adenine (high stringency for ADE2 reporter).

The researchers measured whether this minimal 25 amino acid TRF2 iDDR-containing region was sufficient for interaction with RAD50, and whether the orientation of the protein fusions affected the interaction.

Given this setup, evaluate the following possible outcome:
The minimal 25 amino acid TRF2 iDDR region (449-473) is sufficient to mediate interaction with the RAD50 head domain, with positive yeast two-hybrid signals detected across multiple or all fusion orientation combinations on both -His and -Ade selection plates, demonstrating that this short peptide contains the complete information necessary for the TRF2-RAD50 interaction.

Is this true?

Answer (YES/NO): YES